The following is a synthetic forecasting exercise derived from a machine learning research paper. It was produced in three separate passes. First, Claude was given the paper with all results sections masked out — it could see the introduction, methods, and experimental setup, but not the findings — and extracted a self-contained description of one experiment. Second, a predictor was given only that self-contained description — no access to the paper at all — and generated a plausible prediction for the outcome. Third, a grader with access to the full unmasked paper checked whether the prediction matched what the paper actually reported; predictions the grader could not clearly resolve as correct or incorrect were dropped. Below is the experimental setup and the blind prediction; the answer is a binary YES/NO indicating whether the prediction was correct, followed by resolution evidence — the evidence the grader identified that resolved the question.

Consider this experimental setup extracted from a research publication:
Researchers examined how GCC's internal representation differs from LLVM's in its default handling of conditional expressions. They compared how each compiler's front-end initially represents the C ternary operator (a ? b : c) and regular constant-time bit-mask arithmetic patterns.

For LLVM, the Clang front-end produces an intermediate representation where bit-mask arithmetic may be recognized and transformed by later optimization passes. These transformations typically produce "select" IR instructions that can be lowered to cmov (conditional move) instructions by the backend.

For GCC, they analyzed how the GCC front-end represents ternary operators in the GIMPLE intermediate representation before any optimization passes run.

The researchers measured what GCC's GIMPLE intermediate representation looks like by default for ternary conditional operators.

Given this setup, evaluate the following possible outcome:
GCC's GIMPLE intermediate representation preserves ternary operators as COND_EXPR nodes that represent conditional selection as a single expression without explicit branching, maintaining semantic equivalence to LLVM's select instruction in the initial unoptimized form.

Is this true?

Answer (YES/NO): NO